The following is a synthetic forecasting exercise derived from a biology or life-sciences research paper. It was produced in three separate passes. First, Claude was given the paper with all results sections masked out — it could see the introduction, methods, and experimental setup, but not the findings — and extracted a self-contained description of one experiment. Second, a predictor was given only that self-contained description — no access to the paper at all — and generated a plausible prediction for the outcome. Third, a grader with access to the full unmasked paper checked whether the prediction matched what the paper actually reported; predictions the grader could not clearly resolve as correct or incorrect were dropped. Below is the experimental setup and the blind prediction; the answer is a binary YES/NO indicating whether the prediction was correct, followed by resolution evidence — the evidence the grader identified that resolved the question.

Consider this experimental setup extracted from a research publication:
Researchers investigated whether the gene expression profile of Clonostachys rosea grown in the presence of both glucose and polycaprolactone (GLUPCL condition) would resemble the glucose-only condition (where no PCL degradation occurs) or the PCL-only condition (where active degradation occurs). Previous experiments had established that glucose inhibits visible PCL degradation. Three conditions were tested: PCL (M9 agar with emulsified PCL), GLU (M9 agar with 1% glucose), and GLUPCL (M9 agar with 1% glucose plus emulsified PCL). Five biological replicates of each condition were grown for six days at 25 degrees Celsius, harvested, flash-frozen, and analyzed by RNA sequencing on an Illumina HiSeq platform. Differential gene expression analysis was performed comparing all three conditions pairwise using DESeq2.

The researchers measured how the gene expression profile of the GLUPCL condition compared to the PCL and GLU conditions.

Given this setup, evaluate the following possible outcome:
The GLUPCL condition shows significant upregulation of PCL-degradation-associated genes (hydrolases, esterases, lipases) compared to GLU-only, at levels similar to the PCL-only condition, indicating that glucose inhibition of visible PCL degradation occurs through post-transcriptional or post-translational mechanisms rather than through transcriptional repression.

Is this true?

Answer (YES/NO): NO